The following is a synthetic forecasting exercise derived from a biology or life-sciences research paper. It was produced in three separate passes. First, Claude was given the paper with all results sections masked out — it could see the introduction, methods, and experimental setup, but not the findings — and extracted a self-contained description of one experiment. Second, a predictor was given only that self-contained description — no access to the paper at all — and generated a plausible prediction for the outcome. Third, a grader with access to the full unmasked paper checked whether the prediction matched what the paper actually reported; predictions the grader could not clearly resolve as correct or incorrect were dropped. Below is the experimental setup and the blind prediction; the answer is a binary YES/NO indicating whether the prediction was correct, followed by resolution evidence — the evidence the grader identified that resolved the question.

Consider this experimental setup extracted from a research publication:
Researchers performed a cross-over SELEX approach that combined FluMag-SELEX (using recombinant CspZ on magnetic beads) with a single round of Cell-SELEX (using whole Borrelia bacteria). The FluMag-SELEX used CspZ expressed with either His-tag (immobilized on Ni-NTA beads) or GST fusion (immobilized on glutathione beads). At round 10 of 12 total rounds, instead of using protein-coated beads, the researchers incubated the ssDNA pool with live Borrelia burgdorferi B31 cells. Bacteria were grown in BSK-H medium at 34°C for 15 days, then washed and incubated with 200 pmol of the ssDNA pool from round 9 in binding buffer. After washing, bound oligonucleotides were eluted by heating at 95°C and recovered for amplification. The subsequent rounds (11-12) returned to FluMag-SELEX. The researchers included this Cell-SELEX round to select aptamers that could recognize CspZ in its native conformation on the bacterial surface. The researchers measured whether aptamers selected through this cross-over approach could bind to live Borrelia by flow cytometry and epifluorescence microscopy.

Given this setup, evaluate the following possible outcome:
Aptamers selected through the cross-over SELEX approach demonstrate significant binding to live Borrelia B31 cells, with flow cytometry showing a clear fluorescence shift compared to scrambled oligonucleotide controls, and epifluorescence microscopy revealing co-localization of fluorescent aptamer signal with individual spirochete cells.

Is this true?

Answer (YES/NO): YES